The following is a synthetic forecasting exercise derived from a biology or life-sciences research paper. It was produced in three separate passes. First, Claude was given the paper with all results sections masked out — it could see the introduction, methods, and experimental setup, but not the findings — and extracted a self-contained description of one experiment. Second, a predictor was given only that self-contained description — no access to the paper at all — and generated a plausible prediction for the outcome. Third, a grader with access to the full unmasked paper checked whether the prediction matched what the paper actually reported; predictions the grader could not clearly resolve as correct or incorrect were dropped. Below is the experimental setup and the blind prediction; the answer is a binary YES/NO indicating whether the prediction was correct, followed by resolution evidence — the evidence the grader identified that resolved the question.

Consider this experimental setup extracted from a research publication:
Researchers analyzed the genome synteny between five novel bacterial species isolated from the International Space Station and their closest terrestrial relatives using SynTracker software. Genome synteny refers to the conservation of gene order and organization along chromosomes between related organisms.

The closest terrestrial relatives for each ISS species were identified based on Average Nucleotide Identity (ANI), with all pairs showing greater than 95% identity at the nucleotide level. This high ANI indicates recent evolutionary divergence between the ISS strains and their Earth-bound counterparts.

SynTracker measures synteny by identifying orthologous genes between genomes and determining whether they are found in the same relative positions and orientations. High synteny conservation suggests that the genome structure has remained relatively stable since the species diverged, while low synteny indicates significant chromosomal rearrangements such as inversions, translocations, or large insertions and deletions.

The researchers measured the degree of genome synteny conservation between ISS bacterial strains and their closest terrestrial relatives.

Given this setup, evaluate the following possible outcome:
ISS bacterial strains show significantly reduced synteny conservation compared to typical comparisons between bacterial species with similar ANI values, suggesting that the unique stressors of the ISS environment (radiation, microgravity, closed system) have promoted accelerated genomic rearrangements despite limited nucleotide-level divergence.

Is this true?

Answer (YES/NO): YES